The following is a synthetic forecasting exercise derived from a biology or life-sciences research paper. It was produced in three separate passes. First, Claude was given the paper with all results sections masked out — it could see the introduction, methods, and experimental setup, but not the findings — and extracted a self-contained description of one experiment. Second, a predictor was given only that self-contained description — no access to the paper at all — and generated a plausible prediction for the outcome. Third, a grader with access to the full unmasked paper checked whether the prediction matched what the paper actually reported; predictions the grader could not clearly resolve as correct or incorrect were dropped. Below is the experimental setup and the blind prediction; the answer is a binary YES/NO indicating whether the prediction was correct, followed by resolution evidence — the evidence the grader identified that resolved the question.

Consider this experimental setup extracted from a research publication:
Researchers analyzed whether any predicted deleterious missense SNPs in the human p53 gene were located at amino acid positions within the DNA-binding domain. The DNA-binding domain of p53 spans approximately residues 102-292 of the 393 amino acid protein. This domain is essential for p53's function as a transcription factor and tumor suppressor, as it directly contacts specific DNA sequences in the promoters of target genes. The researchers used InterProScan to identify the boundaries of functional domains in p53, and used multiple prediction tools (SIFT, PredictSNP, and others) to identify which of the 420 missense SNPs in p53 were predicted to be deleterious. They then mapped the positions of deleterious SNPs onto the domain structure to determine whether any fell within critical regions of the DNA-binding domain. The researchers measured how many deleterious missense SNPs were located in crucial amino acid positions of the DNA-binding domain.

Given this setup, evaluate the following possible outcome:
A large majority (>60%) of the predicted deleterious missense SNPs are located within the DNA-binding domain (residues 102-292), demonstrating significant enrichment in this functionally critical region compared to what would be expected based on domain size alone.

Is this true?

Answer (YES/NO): NO